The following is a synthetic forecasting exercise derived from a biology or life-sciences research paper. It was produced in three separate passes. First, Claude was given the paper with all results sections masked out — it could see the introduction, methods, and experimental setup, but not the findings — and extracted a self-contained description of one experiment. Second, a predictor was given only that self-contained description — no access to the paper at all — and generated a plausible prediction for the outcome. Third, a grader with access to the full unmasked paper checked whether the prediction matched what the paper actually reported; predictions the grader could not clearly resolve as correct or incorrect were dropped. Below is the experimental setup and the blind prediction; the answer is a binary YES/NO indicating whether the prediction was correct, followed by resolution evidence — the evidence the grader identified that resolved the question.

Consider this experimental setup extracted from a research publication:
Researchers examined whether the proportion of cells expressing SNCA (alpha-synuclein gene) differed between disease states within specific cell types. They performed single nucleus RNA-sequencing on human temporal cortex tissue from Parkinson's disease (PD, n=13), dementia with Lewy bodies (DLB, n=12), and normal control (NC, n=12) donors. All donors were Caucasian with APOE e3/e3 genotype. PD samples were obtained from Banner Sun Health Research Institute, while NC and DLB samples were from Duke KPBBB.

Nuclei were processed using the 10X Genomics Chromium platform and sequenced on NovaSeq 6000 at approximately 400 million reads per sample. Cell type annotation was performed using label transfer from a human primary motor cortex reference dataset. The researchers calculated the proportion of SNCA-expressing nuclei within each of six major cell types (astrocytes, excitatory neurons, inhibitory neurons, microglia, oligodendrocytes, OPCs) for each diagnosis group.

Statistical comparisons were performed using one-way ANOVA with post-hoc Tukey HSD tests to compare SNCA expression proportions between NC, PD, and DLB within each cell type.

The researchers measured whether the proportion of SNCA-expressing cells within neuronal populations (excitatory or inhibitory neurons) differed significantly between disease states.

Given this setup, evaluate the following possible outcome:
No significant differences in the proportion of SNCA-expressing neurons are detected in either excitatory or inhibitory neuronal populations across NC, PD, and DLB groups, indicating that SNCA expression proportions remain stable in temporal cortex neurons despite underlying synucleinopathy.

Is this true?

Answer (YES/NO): YES